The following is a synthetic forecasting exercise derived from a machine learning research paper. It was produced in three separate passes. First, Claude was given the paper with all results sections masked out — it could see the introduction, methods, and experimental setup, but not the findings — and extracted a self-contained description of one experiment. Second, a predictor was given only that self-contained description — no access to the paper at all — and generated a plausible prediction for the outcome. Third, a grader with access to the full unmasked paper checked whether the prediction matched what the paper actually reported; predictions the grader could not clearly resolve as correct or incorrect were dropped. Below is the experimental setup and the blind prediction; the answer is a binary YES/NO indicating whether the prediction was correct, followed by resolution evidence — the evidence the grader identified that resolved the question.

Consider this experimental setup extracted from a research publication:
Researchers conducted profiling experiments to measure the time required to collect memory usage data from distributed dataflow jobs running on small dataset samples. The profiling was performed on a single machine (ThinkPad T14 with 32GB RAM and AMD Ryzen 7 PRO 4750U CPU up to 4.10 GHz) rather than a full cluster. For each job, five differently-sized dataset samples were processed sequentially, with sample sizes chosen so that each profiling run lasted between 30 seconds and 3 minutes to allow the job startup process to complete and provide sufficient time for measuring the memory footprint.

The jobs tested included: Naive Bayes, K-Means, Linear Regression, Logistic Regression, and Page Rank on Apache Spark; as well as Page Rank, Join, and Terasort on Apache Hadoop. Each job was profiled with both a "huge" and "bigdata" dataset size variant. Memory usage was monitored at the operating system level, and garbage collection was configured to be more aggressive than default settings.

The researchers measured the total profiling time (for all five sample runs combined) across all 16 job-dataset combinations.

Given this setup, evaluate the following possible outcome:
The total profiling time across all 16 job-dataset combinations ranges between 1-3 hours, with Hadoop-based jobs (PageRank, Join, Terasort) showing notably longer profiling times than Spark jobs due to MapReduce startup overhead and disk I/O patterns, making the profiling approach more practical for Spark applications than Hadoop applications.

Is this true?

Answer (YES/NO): NO